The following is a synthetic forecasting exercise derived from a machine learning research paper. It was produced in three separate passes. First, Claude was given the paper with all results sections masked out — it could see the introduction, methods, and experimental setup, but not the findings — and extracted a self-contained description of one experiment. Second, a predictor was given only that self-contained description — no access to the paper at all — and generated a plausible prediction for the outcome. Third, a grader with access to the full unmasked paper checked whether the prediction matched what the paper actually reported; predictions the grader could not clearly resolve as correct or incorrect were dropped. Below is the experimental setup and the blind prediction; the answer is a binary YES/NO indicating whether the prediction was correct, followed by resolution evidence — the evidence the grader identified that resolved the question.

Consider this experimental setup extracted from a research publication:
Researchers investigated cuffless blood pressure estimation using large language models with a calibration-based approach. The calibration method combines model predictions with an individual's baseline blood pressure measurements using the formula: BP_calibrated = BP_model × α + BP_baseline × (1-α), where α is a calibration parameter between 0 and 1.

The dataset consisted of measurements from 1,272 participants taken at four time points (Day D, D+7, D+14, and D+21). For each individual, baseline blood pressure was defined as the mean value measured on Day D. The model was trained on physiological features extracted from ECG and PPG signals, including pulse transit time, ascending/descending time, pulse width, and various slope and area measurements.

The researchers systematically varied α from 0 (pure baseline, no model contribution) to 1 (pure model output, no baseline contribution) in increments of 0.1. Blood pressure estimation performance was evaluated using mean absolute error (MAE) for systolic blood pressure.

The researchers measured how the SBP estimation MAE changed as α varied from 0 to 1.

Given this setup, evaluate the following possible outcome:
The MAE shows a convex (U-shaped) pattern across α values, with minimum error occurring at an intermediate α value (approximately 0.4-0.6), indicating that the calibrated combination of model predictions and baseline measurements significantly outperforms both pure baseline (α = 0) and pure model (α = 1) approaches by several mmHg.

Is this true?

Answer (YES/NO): NO